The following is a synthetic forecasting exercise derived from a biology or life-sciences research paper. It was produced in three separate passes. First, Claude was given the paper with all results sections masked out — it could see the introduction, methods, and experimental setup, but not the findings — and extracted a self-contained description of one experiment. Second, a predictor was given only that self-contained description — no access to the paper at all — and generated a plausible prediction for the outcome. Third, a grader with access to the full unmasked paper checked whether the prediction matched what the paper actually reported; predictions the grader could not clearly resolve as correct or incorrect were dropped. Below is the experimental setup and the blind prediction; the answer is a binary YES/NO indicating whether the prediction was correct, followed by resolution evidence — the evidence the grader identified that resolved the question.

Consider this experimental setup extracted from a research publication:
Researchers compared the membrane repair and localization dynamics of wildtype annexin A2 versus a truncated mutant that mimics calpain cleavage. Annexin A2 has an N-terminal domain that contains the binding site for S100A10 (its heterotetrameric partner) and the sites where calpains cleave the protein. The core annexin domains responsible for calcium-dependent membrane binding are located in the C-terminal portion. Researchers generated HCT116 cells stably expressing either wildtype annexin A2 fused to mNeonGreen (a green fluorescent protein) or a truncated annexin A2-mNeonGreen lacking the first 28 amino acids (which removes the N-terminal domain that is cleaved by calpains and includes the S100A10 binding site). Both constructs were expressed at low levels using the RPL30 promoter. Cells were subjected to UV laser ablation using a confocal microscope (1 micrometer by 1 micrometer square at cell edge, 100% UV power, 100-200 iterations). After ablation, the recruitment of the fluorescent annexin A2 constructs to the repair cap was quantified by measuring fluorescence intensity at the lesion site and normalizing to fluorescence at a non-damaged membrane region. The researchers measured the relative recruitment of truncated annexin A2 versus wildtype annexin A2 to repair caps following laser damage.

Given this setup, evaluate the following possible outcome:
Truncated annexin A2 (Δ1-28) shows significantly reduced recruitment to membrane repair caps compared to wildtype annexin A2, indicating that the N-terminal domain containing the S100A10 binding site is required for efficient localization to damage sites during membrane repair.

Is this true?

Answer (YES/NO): YES